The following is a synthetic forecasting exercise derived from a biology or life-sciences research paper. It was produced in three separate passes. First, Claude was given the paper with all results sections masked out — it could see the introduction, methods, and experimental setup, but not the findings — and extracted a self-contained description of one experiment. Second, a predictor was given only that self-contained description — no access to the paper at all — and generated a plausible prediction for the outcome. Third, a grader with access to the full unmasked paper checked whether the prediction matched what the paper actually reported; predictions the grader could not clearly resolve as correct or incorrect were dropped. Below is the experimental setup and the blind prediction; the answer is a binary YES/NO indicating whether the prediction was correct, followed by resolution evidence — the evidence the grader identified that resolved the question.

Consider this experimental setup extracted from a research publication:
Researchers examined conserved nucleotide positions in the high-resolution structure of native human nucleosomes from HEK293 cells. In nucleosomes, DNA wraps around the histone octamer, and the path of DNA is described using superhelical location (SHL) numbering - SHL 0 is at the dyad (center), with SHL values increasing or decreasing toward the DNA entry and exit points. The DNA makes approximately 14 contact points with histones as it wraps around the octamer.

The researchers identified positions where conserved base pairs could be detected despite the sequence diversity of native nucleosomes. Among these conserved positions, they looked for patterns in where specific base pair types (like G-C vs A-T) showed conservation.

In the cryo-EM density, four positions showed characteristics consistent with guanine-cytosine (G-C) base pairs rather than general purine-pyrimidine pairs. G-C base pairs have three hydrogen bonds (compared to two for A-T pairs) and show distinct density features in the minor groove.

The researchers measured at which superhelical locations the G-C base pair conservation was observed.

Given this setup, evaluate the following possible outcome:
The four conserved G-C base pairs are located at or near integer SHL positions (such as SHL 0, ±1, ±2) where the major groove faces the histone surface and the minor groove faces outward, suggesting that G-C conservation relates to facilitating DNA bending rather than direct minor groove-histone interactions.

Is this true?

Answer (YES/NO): NO